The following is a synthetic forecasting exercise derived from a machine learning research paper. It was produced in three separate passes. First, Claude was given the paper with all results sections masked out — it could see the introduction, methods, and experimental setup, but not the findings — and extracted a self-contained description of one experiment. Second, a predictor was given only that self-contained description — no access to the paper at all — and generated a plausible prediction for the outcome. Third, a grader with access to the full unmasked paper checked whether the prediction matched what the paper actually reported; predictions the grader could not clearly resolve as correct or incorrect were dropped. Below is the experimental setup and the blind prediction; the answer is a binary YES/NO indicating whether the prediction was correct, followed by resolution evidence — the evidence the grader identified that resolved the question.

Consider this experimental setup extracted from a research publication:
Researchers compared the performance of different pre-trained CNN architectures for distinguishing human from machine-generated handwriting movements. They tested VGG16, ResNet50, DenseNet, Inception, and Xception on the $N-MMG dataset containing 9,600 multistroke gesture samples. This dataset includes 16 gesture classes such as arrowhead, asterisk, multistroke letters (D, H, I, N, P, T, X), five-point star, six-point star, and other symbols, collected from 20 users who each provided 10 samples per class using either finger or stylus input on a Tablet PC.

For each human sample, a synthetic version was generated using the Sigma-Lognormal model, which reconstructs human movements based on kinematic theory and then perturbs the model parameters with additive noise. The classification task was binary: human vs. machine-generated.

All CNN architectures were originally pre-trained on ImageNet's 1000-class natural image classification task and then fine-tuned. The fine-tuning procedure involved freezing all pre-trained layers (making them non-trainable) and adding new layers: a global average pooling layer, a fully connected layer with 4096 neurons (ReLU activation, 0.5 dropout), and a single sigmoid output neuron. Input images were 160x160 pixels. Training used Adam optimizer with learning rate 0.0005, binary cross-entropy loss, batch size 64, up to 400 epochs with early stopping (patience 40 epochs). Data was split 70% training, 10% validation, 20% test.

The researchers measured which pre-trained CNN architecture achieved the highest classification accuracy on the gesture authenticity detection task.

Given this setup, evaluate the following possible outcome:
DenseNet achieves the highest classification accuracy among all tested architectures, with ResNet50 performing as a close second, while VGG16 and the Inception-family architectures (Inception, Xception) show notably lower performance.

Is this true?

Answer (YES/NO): NO